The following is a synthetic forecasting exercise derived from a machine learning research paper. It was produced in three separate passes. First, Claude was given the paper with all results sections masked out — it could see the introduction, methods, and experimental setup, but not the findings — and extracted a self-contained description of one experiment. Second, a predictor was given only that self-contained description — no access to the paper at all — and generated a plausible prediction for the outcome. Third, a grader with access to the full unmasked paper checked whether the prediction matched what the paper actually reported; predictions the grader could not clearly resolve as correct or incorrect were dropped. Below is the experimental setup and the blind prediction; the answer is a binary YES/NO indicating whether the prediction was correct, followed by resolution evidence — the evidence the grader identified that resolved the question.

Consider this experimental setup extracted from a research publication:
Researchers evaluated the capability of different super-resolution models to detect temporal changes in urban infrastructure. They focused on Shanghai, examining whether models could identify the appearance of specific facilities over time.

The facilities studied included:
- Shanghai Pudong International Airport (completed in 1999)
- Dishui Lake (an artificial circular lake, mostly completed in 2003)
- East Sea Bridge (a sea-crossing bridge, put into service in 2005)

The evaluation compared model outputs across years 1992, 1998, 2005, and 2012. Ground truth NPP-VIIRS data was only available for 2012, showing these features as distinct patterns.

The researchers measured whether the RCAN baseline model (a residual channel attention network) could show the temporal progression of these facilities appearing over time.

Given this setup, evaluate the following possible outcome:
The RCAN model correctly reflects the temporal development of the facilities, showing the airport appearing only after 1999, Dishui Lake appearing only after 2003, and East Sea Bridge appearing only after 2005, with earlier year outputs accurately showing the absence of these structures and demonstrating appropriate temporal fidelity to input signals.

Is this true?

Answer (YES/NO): NO